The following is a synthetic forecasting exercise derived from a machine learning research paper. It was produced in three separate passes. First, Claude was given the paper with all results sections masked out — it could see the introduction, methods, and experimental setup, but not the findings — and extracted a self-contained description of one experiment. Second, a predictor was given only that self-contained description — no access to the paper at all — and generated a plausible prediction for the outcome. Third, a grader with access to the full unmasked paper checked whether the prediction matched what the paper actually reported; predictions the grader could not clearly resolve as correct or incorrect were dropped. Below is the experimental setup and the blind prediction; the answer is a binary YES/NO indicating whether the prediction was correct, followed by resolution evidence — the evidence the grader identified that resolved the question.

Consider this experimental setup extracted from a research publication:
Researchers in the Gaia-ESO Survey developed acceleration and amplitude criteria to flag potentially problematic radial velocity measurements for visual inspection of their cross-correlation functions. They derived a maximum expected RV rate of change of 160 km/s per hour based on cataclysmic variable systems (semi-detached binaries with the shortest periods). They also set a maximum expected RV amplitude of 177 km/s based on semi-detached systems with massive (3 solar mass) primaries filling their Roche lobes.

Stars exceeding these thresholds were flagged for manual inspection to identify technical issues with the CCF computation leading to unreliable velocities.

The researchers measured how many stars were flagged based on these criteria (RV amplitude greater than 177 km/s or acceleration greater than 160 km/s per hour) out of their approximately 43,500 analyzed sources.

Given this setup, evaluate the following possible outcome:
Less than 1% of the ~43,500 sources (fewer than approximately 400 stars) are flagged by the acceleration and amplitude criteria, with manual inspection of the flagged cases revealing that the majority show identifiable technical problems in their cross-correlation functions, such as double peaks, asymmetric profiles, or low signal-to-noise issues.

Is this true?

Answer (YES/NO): YES